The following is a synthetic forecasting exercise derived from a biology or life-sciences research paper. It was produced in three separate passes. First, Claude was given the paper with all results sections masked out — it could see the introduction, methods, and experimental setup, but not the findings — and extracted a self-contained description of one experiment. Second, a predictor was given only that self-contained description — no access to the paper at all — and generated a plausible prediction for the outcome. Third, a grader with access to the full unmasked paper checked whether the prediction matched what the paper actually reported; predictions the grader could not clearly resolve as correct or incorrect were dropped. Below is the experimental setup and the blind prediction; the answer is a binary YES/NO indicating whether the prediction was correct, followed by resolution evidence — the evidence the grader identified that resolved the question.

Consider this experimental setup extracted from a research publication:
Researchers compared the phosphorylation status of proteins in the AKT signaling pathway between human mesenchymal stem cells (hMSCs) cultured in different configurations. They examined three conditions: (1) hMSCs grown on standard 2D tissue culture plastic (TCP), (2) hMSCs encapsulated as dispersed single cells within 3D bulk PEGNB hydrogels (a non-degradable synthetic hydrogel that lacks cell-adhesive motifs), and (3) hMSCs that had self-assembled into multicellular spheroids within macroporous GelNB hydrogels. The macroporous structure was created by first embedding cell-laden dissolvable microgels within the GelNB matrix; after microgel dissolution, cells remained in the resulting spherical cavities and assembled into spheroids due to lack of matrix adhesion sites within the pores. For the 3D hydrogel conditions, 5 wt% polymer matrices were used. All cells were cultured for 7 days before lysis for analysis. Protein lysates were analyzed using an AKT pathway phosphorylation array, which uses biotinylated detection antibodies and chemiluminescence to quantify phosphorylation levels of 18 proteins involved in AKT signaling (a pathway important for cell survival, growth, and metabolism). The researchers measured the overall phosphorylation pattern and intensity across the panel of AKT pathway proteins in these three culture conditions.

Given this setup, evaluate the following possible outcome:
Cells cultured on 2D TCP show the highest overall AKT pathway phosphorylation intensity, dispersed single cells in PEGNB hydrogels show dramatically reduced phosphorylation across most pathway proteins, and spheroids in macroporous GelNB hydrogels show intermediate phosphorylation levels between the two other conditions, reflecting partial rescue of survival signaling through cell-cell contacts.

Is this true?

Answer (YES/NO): NO